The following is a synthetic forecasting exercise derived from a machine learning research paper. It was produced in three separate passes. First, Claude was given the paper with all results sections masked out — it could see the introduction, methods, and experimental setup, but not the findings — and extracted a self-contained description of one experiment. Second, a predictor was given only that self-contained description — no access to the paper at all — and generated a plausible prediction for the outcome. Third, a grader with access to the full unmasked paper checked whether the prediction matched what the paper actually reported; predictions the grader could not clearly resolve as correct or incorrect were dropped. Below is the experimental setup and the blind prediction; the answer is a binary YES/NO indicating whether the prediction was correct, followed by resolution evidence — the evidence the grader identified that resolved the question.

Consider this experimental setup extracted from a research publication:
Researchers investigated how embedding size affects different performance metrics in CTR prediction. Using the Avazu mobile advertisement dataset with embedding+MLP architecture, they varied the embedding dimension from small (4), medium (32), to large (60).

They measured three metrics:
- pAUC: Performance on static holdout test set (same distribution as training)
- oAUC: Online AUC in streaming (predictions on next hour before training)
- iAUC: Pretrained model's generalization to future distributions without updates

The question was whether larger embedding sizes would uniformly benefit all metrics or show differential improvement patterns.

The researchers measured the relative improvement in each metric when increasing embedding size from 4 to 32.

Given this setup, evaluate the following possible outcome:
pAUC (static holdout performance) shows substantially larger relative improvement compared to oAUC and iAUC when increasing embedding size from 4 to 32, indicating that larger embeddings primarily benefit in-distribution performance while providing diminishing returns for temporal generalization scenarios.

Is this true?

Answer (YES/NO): YES